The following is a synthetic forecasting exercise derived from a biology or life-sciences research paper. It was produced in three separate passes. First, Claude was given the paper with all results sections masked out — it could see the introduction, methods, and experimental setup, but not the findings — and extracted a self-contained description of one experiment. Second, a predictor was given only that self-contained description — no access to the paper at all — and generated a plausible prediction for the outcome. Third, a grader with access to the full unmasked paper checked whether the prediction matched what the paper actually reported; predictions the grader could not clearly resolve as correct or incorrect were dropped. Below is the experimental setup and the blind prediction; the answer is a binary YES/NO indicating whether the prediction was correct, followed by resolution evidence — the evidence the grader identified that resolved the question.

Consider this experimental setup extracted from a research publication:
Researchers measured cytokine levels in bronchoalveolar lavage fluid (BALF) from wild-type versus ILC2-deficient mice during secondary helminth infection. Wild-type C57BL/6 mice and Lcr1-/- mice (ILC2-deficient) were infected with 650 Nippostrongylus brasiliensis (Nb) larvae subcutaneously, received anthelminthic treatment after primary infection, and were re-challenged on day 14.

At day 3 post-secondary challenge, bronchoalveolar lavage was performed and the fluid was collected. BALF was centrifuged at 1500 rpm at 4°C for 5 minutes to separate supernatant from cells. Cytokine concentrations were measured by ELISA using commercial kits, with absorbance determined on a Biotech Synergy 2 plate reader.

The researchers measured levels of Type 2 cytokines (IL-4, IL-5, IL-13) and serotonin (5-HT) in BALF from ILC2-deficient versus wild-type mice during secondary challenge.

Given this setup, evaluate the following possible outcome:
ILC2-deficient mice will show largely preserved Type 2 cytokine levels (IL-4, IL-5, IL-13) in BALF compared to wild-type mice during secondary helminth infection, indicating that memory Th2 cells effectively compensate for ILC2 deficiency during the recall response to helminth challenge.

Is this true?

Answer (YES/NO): NO